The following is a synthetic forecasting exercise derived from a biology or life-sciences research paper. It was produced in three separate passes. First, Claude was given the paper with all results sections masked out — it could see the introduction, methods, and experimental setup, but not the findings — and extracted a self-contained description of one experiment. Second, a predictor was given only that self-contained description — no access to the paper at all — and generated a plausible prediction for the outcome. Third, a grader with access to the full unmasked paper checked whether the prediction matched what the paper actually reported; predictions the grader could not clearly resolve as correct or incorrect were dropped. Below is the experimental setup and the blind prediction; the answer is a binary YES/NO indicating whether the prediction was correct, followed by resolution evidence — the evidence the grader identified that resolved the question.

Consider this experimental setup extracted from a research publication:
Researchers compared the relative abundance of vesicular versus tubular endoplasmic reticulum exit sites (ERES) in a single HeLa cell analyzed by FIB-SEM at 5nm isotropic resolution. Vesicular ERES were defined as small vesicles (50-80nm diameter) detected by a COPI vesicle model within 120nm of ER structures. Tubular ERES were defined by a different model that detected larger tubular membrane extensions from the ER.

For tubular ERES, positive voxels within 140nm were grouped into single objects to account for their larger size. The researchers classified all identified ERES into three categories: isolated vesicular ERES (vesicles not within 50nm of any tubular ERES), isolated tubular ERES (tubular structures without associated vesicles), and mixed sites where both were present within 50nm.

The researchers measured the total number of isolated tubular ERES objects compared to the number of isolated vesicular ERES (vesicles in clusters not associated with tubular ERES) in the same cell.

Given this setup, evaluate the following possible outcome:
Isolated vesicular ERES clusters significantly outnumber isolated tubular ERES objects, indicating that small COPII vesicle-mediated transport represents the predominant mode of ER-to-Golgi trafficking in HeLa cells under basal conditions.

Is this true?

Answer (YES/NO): NO